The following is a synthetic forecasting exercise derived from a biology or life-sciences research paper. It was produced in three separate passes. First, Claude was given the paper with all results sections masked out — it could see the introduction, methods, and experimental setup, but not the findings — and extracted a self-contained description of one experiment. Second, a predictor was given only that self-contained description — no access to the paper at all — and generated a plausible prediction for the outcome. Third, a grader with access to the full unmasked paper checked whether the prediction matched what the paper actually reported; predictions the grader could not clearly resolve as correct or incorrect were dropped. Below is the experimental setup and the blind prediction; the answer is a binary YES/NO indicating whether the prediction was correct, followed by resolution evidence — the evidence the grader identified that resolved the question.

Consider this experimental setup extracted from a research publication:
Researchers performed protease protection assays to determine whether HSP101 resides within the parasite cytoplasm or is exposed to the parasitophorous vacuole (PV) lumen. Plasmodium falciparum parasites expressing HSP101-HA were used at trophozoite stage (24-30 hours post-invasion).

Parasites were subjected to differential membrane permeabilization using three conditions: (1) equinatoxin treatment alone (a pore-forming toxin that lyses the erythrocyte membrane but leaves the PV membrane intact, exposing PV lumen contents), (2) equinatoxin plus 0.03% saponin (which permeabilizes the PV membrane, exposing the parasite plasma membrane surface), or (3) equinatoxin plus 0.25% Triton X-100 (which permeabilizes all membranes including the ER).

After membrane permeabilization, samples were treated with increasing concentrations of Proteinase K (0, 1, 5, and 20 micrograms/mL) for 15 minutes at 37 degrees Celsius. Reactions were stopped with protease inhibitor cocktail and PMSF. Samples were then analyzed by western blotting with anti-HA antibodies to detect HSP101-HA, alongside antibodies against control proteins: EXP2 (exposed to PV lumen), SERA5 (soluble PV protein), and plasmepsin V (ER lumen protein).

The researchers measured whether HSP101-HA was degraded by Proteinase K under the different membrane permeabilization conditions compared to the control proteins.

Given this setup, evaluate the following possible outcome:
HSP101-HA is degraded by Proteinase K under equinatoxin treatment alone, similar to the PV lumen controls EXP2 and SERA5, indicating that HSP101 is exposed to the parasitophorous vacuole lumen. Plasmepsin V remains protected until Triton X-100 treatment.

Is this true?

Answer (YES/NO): NO